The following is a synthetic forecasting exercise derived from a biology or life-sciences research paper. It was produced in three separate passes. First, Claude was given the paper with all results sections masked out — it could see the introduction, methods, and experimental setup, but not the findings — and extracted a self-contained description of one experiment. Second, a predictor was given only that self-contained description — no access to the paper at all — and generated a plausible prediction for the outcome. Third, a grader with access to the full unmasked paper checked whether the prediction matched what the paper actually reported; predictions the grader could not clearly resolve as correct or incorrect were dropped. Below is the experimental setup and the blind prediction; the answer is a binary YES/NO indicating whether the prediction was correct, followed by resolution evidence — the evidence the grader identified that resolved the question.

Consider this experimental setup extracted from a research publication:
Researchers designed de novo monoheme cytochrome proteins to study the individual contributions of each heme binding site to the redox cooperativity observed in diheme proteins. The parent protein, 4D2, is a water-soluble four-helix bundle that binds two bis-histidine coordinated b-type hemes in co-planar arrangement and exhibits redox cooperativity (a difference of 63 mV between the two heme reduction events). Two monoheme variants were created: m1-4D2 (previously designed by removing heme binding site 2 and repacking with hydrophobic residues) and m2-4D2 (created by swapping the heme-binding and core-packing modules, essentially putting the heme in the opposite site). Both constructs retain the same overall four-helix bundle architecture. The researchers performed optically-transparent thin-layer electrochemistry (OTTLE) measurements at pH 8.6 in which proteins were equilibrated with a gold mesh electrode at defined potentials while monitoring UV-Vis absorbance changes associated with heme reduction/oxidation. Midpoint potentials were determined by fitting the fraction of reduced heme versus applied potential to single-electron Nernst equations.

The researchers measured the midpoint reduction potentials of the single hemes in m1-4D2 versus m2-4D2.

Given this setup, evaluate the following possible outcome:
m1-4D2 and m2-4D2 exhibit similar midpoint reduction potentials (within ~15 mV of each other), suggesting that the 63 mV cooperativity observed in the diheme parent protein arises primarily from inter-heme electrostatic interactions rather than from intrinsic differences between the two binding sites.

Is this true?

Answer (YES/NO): YES